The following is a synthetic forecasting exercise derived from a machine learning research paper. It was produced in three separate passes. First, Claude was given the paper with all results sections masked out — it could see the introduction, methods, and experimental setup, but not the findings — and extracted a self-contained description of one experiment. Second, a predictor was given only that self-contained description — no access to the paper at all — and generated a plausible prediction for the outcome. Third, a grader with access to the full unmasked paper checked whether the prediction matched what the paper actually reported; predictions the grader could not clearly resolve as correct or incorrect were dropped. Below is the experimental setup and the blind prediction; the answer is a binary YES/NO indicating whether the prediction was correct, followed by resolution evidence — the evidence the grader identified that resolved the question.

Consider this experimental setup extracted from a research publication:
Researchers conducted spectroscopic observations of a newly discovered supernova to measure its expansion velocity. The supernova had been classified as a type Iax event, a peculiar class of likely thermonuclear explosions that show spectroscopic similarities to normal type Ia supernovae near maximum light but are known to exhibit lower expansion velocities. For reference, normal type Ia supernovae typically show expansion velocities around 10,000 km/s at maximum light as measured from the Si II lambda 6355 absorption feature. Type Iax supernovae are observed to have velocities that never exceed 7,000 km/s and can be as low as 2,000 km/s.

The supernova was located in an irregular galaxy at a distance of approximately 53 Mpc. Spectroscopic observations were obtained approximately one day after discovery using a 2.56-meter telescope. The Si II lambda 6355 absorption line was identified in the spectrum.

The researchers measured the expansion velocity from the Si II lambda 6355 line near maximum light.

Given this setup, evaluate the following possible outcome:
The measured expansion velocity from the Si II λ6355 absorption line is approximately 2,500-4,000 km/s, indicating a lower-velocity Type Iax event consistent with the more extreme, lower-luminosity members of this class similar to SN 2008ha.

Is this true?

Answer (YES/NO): YES